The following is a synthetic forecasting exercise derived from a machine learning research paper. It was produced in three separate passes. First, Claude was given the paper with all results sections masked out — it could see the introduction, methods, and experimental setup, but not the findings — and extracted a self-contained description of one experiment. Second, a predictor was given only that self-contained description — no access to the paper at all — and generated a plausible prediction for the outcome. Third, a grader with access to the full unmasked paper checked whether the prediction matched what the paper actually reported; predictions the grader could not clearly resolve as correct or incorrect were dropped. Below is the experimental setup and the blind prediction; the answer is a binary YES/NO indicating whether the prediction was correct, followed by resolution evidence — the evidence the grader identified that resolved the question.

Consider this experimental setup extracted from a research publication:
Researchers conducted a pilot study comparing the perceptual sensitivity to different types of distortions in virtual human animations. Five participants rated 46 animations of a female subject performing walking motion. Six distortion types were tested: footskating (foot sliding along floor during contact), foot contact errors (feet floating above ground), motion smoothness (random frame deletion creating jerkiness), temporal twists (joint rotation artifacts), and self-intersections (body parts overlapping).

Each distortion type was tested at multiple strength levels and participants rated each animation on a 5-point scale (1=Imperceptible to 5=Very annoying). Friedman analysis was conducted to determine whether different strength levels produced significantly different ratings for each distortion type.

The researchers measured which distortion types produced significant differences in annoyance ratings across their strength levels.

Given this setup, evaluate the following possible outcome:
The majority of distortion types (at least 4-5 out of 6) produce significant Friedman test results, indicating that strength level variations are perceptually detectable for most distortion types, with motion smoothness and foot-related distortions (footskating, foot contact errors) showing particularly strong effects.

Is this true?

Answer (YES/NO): NO